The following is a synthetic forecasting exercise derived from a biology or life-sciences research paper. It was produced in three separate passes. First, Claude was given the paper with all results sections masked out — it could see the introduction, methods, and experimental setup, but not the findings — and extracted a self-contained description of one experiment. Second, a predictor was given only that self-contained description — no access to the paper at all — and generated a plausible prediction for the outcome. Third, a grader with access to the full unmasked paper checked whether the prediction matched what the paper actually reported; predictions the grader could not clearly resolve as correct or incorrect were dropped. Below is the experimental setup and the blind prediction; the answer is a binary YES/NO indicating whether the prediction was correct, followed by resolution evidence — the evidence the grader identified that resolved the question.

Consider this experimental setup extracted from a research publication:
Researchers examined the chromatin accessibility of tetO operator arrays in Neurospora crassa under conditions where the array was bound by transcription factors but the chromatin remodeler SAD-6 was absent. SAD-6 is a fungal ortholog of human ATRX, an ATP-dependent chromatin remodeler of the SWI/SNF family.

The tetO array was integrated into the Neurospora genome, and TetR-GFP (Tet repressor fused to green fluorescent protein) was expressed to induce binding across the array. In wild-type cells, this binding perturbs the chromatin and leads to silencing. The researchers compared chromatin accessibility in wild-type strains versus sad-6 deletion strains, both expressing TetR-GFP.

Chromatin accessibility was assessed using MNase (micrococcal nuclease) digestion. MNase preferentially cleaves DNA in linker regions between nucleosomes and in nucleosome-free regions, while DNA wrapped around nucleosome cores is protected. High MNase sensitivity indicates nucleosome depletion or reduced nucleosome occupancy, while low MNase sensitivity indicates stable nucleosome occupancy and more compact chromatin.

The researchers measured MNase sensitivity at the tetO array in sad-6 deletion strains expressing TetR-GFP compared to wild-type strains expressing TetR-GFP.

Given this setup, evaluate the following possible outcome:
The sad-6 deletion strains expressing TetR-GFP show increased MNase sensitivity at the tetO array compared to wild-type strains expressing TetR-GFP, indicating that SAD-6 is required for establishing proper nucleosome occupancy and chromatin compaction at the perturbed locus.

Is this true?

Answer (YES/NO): YES